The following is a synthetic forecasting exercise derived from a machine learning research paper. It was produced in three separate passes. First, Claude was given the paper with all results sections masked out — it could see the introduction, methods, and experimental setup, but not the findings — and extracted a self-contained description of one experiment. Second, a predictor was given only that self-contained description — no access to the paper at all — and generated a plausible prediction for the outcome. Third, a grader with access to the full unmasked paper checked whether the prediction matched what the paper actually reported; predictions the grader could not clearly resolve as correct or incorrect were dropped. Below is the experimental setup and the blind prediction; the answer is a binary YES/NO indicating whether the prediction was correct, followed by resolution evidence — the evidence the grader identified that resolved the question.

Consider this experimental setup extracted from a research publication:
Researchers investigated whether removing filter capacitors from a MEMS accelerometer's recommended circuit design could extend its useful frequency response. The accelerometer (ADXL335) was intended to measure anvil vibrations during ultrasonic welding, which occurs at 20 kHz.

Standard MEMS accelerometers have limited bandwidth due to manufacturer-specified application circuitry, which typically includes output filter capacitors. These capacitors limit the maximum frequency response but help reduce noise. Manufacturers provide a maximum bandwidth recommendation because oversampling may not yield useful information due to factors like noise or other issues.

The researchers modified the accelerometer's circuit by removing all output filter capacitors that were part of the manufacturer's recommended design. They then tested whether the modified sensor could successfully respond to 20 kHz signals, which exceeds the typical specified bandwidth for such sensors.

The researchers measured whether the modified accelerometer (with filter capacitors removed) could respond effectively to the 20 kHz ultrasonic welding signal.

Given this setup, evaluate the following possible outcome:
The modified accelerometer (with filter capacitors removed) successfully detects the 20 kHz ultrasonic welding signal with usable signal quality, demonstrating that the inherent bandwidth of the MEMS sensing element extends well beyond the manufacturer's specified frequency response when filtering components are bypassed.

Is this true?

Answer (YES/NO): YES